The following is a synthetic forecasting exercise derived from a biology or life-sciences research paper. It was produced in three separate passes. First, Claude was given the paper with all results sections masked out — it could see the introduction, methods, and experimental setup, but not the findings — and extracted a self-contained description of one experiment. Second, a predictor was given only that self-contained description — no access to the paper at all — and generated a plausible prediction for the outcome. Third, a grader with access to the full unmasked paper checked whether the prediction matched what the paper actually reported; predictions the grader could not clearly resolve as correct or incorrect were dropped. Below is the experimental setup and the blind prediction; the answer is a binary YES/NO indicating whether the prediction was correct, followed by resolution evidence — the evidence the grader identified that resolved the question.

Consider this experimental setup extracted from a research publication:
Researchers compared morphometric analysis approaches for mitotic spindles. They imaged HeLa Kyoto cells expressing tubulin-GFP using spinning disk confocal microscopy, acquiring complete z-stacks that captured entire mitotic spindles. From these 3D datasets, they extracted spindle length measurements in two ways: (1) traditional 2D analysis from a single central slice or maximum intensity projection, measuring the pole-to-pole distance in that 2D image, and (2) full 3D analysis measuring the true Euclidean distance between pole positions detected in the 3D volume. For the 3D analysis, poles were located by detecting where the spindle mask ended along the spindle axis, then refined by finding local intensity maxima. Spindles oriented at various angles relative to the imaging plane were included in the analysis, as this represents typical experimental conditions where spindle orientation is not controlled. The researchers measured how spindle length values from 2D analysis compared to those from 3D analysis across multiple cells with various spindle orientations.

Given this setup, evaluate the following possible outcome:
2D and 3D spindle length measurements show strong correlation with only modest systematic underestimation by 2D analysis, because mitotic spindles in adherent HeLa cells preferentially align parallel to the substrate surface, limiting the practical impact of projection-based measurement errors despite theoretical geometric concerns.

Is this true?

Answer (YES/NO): NO